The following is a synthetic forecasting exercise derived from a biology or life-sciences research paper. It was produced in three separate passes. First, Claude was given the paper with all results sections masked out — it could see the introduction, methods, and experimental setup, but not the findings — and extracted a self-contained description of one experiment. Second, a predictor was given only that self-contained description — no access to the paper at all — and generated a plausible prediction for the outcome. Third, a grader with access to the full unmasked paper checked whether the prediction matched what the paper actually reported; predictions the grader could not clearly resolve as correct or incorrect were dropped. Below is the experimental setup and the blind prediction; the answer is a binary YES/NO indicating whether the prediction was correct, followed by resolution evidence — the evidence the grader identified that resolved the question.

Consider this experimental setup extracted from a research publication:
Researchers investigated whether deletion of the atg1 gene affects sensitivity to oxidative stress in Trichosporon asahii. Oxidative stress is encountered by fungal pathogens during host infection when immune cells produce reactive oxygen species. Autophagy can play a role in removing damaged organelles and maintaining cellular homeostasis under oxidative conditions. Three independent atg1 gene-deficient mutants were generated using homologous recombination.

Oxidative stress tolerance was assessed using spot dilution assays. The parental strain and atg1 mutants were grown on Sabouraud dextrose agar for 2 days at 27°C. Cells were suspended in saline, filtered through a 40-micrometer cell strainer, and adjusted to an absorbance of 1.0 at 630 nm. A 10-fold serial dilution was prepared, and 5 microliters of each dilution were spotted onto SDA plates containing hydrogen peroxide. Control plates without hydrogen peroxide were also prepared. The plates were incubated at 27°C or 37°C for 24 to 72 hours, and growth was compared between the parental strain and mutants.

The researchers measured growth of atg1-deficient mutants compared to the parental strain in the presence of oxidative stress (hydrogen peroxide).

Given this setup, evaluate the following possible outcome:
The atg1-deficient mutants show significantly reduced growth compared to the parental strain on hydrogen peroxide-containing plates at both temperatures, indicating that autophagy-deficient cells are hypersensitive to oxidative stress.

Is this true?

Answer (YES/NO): NO